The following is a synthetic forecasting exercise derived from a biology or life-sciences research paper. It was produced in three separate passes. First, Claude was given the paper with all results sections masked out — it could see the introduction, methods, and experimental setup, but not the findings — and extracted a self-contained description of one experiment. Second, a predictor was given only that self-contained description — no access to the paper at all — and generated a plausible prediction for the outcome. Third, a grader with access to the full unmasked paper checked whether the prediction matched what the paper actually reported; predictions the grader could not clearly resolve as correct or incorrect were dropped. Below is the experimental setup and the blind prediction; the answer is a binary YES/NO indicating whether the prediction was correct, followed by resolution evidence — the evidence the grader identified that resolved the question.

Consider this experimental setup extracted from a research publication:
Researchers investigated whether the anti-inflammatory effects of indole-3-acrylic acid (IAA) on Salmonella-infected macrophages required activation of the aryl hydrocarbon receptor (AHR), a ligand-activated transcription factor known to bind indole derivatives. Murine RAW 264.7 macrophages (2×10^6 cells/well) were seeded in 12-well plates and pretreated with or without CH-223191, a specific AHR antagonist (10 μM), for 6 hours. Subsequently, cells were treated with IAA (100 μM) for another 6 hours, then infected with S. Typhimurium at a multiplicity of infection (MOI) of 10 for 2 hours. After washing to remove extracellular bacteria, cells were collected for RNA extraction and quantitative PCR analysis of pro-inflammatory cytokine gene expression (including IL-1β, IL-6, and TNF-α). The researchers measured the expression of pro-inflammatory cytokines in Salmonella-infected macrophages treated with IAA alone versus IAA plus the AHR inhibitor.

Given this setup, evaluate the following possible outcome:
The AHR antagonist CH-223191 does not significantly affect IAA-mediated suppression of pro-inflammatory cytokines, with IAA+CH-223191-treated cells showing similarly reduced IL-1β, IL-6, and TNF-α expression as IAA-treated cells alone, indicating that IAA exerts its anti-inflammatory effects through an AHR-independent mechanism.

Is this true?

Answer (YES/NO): NO